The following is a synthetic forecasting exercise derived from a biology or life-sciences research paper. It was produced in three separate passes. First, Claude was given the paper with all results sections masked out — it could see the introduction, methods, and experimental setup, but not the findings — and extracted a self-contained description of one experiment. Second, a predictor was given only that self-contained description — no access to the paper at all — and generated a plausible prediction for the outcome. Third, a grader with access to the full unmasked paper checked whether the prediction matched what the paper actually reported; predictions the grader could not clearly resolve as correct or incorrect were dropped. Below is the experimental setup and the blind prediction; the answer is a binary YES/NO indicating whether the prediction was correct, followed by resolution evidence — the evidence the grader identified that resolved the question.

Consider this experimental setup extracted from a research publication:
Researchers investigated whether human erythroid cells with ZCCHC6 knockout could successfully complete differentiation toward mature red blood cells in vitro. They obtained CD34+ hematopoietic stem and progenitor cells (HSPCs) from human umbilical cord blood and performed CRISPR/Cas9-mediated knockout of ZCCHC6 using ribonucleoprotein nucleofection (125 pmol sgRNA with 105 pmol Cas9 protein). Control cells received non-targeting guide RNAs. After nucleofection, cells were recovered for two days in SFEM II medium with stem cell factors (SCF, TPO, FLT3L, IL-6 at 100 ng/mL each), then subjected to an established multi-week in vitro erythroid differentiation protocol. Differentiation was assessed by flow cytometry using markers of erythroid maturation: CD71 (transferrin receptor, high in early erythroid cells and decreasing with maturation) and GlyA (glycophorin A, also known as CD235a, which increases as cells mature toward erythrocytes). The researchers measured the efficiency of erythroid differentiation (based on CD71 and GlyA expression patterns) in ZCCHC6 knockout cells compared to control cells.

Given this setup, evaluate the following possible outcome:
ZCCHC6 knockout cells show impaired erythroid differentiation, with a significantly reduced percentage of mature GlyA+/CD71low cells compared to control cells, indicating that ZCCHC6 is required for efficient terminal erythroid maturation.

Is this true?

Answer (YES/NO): NO